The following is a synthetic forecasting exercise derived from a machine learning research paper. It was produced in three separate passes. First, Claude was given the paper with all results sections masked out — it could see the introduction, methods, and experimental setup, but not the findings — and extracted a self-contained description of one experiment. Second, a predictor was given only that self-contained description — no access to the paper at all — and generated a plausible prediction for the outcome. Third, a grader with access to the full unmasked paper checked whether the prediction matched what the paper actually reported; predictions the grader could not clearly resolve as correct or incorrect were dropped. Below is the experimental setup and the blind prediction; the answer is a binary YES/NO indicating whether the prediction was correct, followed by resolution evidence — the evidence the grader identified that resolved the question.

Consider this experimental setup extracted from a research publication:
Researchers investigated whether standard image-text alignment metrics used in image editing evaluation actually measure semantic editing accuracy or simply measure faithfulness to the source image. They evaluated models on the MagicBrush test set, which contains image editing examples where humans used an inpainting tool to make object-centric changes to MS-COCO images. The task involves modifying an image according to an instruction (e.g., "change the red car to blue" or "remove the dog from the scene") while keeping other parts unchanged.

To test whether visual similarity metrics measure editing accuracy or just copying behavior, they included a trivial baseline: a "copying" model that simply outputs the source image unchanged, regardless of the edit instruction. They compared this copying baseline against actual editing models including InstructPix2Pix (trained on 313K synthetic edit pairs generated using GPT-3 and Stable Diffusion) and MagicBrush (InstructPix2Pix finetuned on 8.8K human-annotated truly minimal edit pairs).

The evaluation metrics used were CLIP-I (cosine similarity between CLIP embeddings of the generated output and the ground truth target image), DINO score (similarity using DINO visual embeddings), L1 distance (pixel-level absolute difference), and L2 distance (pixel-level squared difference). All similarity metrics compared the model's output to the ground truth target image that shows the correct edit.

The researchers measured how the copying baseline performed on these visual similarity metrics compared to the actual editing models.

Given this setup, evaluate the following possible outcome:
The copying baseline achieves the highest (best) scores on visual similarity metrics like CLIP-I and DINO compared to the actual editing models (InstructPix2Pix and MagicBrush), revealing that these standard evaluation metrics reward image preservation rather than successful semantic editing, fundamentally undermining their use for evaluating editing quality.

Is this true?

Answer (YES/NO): YES